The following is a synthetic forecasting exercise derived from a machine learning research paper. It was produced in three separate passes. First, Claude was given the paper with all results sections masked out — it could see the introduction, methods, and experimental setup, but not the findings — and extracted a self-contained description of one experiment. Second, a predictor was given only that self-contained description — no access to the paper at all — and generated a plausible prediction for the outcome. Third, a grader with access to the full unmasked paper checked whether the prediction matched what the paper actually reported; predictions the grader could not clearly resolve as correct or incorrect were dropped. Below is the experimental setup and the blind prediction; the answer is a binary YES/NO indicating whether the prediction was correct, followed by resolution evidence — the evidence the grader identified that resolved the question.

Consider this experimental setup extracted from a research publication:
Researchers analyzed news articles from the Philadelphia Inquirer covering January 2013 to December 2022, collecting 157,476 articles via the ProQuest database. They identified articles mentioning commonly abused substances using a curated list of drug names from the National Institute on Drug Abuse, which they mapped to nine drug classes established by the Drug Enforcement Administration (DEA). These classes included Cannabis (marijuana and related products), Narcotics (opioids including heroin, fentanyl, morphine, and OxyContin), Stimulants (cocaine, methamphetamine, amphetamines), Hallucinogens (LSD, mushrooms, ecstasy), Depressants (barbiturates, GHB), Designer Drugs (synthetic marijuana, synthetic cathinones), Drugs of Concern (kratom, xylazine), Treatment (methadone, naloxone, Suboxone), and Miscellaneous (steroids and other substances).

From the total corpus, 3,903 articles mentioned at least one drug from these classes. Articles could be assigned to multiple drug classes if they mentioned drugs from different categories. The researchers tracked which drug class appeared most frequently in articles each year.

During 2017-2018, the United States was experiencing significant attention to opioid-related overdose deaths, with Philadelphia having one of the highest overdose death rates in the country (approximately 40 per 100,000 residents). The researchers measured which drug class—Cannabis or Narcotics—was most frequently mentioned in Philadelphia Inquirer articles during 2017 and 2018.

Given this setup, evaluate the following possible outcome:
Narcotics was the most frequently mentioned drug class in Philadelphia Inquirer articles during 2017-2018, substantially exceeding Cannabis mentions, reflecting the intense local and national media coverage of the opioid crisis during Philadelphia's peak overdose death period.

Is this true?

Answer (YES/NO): NO